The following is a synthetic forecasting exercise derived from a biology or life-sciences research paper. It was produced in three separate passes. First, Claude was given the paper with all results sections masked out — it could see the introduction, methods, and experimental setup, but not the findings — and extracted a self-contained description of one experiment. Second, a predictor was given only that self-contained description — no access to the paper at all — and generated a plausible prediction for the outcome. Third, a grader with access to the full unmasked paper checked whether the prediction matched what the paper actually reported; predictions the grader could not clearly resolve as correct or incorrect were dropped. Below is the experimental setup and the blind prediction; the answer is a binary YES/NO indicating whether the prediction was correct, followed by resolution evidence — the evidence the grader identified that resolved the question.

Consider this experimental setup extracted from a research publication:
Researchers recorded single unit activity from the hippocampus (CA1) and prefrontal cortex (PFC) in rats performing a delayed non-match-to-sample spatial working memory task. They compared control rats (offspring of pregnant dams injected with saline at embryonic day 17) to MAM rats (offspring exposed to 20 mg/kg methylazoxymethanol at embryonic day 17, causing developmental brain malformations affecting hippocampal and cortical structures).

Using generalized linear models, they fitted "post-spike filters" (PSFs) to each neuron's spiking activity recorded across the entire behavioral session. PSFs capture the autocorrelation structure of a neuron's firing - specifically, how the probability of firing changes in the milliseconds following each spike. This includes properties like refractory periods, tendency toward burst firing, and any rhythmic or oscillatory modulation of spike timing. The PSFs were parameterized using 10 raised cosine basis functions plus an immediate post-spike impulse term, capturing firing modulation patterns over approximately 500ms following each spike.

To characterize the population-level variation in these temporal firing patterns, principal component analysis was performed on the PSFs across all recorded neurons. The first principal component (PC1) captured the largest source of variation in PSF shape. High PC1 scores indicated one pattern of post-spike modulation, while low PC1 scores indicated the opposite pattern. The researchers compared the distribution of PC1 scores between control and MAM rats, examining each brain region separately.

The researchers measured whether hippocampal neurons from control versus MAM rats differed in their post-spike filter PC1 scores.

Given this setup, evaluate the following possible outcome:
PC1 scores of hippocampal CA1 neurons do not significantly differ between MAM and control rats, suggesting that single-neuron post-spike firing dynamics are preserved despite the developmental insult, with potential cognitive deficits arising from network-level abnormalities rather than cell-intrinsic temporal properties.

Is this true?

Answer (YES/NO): NO